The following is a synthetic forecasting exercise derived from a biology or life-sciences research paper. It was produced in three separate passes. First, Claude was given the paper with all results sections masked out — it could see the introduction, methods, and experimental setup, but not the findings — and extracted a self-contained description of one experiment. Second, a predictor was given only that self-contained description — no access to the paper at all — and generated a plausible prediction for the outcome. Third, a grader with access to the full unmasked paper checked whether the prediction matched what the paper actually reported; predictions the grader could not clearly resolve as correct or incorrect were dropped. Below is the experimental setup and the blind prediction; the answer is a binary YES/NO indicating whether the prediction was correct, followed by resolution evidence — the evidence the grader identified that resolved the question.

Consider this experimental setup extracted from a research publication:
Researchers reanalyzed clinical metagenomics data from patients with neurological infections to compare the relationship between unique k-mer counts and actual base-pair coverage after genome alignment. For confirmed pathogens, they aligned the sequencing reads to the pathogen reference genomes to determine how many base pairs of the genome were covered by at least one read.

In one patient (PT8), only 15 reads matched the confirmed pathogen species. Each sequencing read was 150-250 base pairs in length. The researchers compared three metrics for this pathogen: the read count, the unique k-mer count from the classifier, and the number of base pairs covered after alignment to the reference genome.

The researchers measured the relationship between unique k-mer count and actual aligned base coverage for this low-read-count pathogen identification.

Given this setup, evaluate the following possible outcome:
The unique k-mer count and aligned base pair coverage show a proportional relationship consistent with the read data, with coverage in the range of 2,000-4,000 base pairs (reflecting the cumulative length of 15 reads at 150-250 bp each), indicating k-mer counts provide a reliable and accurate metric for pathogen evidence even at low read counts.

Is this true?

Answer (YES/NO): YES